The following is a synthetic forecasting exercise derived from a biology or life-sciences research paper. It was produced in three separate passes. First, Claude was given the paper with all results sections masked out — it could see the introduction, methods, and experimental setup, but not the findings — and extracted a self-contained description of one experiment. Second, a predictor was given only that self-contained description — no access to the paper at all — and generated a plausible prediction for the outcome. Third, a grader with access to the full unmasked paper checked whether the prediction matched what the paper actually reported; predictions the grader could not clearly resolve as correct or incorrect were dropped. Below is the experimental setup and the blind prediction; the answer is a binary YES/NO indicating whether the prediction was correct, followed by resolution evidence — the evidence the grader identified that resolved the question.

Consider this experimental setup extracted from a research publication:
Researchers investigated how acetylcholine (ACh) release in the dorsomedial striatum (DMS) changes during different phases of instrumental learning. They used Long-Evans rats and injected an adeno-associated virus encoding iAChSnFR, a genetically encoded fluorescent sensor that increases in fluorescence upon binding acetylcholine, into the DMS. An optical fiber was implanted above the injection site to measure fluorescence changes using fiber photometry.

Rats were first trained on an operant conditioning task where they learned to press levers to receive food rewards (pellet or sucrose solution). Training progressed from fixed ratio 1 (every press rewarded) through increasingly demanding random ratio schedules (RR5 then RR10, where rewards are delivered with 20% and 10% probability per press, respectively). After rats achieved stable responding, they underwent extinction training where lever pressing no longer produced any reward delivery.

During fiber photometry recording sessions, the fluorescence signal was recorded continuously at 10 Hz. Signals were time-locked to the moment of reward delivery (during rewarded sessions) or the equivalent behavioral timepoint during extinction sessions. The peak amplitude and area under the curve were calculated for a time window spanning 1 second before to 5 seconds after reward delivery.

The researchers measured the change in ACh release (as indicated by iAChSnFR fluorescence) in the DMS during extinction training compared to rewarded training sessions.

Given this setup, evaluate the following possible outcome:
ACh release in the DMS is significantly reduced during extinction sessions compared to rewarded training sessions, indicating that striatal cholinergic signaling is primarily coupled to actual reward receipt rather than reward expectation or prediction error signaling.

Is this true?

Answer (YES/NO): NO